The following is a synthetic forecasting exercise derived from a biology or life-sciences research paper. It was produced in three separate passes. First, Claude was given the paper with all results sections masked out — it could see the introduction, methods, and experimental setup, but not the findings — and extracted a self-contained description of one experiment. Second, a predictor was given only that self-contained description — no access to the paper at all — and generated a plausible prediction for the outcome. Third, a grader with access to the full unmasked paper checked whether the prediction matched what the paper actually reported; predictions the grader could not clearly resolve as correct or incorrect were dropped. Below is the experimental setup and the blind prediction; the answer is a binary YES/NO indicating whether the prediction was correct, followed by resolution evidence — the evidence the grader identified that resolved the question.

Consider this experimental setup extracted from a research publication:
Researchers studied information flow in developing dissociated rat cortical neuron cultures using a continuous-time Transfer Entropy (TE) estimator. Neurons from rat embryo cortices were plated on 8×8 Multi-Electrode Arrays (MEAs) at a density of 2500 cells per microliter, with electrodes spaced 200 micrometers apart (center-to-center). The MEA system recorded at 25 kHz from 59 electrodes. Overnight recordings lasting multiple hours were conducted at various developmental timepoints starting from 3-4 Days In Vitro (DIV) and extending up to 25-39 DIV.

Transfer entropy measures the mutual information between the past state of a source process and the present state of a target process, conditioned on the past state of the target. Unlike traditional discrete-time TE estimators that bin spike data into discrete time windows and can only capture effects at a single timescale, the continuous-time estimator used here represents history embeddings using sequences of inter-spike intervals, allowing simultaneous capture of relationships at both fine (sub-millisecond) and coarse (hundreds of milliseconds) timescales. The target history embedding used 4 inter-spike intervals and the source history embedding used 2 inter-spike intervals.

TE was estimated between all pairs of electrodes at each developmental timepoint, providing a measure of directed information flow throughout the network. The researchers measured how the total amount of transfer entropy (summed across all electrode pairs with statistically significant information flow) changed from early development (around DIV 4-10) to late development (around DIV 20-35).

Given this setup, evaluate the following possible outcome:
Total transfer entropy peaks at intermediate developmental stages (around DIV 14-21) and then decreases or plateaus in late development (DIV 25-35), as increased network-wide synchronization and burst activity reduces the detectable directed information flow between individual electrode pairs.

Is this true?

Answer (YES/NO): NO